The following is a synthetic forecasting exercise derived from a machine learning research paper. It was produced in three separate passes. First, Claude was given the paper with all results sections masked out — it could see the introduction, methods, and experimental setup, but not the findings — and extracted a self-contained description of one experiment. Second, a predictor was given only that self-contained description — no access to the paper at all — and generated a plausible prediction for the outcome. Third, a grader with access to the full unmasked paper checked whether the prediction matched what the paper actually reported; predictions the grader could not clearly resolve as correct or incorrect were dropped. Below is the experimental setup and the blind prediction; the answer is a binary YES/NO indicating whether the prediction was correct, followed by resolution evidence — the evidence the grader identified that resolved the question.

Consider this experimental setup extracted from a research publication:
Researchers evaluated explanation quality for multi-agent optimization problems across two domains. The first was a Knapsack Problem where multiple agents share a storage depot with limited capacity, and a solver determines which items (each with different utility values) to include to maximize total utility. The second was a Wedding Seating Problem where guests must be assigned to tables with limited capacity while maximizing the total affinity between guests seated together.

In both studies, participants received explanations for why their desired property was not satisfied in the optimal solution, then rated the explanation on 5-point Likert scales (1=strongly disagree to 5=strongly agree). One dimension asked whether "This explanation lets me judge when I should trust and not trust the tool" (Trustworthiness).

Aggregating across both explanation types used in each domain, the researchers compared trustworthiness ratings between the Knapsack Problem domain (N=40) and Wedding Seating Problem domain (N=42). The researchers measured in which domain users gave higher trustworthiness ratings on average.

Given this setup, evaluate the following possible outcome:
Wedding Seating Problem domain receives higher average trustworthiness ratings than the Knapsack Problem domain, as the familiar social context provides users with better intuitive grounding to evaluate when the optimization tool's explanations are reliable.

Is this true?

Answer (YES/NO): NO